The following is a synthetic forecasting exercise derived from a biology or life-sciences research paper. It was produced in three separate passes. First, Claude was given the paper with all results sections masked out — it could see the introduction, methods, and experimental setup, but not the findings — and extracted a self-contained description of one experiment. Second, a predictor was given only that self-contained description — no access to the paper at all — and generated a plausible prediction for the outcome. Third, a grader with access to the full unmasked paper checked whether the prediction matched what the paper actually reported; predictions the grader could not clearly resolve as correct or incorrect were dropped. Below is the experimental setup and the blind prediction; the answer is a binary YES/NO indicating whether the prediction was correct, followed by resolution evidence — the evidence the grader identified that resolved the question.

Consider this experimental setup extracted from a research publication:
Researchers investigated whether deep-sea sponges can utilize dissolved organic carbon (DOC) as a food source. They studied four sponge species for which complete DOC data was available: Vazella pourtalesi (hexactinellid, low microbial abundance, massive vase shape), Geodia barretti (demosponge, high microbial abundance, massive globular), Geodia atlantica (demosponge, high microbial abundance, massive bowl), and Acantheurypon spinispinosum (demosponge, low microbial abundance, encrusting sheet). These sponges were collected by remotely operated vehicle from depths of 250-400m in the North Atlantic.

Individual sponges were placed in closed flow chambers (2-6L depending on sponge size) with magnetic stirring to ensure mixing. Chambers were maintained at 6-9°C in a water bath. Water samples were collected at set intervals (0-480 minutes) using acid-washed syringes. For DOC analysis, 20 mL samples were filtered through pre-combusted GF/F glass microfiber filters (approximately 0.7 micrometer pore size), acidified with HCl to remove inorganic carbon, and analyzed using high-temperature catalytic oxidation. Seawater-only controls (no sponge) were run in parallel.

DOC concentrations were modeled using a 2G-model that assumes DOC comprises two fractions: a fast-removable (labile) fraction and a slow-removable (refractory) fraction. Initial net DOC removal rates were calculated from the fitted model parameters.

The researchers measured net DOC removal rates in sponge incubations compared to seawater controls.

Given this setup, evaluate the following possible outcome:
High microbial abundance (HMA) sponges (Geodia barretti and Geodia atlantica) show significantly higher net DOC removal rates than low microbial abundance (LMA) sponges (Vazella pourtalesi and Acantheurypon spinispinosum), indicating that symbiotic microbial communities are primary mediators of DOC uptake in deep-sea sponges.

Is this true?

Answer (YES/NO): NO